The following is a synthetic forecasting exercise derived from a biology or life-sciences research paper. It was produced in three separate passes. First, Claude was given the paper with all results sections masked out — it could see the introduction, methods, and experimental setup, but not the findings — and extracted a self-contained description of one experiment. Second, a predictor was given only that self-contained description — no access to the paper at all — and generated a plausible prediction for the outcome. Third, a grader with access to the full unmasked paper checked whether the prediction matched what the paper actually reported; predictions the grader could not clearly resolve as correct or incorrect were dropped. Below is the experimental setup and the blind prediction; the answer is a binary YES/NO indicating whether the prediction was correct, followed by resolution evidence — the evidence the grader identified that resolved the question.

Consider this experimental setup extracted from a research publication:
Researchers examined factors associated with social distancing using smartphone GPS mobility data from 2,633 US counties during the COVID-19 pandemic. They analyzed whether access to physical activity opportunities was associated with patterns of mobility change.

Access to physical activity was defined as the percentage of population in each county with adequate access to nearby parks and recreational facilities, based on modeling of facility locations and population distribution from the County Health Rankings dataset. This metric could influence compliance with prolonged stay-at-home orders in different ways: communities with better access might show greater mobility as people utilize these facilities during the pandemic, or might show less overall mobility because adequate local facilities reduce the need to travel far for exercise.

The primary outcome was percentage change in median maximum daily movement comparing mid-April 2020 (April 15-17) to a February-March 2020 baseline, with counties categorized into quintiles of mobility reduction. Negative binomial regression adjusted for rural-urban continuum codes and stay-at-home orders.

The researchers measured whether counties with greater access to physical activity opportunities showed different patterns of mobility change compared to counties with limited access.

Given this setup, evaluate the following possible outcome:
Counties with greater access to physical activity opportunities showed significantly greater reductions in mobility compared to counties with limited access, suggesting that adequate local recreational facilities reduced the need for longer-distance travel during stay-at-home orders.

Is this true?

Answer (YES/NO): YES